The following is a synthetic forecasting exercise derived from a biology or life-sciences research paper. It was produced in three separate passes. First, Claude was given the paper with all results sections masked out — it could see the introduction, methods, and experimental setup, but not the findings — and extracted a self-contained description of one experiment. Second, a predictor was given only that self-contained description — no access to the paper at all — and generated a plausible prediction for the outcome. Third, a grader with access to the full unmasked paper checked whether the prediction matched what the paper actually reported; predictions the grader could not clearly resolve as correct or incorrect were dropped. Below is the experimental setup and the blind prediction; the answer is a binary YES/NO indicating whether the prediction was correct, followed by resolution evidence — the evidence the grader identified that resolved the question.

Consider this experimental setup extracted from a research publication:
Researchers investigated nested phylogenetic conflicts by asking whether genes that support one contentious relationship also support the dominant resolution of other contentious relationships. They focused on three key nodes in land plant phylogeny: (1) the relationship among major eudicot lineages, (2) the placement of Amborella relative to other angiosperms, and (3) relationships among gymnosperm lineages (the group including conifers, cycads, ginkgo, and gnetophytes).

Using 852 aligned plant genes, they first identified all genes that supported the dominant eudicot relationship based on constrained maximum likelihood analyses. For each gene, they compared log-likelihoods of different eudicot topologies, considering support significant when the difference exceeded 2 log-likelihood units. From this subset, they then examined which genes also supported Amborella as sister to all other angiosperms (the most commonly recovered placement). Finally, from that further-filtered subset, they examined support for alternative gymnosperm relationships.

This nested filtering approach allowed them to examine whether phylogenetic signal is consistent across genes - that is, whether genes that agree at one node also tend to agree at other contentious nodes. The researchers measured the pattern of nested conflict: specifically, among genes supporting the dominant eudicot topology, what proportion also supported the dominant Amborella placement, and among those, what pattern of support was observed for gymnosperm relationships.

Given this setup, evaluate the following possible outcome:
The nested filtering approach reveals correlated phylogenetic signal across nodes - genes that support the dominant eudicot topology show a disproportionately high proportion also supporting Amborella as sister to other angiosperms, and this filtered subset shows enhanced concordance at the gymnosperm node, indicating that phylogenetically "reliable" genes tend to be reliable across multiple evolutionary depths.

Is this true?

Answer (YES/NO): NO